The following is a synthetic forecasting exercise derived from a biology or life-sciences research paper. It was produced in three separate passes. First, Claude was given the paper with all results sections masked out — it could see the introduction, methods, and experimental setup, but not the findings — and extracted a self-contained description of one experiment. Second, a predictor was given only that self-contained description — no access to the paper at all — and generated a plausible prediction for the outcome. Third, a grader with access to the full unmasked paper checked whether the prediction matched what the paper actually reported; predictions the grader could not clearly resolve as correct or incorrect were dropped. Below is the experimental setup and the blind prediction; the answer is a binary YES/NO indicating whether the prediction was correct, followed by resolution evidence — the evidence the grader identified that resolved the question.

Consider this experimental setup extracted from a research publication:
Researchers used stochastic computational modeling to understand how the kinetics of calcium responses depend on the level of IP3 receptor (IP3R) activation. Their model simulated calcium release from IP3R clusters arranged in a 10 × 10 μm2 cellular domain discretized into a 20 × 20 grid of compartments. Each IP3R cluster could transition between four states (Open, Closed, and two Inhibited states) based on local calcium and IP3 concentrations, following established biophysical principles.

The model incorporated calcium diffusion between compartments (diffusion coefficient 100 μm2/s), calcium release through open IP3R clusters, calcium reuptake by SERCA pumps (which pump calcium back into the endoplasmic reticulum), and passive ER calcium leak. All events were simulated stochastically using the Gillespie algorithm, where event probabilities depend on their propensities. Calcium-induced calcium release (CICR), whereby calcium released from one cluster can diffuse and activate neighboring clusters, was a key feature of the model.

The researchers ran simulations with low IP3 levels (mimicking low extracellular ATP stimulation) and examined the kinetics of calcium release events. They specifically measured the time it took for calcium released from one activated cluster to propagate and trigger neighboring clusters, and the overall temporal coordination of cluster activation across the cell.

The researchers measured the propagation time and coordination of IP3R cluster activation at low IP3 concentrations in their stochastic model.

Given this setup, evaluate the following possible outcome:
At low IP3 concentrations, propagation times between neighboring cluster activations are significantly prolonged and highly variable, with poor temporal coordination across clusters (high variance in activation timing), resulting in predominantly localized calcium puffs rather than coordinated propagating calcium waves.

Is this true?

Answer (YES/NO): NO